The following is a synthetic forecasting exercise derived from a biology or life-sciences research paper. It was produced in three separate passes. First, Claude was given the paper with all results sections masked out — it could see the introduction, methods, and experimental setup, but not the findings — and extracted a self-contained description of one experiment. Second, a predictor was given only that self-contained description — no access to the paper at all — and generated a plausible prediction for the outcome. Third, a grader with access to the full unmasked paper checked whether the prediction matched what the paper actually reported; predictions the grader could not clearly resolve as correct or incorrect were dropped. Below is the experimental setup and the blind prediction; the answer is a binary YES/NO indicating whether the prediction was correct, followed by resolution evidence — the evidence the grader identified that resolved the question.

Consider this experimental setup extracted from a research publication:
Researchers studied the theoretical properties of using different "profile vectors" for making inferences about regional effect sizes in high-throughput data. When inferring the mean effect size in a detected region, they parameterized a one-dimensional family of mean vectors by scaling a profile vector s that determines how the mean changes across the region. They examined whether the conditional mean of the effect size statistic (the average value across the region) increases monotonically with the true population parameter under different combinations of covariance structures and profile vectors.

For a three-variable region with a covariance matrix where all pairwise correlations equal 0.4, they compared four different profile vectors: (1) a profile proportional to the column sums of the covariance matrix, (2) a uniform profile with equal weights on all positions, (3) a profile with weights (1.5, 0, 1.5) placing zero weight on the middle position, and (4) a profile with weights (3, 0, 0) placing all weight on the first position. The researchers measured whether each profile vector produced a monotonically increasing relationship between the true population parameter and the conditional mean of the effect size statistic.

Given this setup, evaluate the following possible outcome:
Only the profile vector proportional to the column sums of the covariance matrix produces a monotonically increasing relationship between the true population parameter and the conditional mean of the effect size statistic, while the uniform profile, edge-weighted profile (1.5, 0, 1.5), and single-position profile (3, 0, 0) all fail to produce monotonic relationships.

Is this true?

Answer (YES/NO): NO